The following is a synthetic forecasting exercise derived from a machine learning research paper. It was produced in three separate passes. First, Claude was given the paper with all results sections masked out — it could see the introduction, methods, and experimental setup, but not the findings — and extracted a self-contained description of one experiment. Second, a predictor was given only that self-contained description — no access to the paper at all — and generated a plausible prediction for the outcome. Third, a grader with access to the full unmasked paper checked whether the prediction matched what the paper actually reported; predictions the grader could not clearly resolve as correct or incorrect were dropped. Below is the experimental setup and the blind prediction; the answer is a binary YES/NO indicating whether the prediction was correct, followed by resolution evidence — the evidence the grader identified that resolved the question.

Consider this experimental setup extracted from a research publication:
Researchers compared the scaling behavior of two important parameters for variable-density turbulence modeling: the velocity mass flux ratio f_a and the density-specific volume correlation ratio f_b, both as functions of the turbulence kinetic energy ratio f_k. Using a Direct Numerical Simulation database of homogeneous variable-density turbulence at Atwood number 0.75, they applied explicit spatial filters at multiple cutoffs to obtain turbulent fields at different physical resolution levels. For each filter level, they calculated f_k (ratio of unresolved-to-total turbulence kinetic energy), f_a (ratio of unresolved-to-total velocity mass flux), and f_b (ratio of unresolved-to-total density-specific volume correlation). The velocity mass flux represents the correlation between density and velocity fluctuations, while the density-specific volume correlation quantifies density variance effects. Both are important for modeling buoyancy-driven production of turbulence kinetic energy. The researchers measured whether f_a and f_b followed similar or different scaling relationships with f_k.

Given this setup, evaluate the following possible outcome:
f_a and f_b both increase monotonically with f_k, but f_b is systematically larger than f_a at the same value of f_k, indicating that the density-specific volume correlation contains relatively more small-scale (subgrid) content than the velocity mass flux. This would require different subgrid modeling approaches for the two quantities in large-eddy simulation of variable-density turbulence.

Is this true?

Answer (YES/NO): YES